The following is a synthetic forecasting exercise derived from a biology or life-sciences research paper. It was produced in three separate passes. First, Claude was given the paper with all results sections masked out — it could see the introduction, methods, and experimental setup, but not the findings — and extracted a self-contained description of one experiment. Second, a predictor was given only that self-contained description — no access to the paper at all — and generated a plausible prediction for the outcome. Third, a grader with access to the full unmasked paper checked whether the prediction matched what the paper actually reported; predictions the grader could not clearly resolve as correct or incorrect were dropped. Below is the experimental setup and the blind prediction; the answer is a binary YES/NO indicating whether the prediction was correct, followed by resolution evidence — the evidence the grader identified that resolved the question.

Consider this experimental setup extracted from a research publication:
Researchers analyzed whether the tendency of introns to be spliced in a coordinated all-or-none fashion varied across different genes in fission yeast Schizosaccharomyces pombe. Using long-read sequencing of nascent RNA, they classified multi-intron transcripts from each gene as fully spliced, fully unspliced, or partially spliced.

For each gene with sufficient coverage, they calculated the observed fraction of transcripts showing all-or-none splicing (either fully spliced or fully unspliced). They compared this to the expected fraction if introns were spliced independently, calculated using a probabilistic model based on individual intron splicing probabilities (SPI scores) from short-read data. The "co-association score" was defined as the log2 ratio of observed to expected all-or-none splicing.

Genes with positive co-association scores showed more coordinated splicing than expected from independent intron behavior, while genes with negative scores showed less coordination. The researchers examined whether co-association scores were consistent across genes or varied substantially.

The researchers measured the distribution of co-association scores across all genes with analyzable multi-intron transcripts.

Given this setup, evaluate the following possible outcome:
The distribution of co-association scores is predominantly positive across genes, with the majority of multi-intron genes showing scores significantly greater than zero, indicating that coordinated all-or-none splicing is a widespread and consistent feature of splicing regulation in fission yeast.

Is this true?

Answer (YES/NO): YES